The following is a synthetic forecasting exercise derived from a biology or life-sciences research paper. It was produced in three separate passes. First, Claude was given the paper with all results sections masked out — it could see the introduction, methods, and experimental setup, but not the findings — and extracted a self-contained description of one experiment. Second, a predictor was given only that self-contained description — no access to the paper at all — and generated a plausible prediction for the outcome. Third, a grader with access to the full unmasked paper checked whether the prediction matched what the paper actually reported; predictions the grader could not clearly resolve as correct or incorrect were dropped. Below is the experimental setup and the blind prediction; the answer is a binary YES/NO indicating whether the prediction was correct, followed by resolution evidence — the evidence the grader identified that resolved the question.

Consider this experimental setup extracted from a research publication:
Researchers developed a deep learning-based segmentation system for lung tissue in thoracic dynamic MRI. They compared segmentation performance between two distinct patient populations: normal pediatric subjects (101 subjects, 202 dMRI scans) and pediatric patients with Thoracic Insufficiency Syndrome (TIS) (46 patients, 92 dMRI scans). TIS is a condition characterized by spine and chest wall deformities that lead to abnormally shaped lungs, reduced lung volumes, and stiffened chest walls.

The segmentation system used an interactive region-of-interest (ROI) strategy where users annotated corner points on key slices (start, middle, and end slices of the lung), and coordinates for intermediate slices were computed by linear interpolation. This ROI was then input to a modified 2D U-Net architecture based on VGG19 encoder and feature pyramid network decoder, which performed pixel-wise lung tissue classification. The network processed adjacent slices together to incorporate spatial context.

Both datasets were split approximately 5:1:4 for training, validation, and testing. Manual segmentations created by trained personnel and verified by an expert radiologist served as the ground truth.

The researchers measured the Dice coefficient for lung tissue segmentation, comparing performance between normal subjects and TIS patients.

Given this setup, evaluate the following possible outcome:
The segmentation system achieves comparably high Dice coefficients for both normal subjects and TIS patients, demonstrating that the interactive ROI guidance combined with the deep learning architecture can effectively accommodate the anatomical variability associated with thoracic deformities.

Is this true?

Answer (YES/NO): NO